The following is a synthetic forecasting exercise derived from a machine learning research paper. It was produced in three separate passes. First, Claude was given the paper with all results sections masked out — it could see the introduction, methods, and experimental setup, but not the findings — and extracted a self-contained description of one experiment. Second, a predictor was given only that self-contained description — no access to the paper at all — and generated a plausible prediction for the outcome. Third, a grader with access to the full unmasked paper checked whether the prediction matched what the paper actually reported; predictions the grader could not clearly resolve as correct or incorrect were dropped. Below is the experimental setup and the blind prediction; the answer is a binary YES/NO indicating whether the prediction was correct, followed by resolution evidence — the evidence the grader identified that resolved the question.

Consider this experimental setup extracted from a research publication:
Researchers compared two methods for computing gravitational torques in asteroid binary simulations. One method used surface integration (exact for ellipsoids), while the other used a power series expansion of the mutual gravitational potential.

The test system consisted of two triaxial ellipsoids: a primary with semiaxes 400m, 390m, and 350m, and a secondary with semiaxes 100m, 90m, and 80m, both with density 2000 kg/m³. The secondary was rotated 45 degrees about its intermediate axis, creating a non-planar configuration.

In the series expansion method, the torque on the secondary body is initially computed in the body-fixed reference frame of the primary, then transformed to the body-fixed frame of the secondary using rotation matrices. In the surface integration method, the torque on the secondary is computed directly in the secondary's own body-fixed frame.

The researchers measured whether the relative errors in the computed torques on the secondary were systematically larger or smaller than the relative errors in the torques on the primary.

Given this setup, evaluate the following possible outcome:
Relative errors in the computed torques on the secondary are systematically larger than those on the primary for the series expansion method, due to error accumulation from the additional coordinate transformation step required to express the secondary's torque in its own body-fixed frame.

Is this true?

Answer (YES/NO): NO